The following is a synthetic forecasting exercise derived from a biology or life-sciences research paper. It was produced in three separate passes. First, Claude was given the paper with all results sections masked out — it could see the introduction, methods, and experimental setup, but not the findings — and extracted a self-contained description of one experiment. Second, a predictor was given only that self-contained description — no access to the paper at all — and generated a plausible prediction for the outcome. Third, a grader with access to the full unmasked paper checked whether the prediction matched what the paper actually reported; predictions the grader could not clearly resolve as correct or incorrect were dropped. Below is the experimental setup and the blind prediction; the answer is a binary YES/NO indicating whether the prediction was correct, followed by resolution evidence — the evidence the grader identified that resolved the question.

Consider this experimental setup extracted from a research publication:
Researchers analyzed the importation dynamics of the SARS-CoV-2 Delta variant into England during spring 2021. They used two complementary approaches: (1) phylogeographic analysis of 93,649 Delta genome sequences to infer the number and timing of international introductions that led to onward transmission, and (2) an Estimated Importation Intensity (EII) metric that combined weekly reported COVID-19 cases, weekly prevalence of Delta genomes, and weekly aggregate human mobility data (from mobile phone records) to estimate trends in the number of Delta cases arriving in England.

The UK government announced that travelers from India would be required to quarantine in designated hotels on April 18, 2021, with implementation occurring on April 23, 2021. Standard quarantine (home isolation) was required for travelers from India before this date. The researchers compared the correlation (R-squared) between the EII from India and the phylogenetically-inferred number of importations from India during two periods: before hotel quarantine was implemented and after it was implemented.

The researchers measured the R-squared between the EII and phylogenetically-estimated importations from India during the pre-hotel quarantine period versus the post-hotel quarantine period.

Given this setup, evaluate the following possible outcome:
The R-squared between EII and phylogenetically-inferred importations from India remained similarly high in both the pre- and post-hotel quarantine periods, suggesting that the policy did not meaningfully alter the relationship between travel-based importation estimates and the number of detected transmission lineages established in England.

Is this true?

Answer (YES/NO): NO